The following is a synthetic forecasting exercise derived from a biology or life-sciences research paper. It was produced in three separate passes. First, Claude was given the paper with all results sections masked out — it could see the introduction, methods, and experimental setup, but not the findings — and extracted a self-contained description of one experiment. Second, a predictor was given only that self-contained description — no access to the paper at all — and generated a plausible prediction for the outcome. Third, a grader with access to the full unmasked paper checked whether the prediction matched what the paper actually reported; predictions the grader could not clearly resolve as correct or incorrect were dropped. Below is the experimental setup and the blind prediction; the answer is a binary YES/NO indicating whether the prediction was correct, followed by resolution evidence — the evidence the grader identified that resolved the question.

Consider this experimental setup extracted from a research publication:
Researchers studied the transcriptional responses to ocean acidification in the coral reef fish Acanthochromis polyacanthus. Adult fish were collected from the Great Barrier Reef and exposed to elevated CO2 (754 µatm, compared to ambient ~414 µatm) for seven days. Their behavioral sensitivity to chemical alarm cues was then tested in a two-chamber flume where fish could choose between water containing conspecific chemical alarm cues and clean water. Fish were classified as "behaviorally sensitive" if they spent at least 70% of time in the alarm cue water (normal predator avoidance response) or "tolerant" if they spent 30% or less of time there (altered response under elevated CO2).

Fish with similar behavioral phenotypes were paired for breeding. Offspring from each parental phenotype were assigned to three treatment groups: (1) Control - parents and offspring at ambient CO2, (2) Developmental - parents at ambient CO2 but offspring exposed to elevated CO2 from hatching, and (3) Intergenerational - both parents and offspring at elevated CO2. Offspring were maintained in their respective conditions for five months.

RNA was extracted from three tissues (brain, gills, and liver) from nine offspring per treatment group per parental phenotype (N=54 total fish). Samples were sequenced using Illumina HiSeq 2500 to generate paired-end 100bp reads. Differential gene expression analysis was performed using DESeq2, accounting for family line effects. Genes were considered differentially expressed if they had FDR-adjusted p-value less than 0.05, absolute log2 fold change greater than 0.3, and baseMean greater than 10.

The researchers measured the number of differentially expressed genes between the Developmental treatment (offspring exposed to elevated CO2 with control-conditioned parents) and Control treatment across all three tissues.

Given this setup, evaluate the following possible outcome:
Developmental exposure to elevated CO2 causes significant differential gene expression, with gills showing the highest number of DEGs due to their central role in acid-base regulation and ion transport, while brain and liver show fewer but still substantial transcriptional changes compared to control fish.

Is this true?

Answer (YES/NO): NO